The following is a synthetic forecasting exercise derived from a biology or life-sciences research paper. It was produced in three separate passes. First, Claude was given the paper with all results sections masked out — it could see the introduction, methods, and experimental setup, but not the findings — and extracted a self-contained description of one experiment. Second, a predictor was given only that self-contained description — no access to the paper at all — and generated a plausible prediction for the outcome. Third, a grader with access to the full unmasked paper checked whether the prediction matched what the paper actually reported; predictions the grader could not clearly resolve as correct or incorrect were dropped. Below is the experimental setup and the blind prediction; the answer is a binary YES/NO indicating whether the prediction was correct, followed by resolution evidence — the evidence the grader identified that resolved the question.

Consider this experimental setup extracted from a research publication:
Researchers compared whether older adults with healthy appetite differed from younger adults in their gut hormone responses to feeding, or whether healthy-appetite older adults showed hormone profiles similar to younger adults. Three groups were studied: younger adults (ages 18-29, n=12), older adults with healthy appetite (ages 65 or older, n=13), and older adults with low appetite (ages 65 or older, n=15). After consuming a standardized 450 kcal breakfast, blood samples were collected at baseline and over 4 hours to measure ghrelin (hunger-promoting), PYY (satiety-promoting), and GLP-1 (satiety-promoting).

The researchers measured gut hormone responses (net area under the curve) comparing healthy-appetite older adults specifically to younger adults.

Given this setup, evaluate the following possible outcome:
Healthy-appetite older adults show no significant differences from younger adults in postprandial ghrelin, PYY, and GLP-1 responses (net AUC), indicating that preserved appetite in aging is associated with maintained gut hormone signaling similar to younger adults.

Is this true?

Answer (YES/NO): YES